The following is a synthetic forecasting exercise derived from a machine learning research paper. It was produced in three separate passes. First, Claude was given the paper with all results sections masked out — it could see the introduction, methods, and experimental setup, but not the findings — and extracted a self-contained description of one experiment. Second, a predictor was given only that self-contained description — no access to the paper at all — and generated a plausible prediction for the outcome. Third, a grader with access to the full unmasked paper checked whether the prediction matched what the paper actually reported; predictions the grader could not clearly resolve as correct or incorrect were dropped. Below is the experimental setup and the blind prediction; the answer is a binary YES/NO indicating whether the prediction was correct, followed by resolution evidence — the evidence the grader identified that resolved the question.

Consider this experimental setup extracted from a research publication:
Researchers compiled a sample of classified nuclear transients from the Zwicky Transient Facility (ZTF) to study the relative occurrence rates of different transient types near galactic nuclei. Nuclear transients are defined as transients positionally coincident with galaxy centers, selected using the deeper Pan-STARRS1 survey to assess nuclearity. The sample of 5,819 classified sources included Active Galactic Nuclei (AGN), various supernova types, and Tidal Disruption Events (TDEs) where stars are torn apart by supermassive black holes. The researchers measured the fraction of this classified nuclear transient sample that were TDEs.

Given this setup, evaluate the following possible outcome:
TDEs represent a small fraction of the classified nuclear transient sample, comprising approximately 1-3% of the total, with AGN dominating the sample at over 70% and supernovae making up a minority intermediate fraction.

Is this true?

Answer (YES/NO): YES